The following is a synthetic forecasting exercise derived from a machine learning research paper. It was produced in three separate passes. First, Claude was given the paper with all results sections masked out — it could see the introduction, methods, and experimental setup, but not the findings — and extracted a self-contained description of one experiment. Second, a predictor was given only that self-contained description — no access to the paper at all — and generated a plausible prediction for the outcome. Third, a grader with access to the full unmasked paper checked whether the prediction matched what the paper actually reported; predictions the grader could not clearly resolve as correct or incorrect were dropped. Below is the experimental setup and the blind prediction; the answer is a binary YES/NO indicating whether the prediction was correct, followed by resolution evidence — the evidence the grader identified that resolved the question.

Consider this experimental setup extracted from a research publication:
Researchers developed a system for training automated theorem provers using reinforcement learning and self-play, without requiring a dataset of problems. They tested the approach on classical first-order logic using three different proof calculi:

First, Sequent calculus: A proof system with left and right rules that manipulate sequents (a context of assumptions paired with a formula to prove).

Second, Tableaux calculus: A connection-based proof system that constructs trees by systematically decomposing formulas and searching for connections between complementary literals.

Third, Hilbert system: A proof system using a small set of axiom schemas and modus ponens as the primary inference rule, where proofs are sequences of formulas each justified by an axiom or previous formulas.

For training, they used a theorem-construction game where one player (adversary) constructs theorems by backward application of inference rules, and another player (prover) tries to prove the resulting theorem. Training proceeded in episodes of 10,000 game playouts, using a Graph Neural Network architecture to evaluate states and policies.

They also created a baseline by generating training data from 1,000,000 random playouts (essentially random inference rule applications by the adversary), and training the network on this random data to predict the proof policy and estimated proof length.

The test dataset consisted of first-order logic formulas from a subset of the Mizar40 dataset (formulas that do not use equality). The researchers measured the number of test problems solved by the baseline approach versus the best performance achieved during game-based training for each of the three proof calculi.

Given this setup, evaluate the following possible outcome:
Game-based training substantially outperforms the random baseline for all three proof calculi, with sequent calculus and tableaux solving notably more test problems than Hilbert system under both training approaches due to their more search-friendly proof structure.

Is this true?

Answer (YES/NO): NO